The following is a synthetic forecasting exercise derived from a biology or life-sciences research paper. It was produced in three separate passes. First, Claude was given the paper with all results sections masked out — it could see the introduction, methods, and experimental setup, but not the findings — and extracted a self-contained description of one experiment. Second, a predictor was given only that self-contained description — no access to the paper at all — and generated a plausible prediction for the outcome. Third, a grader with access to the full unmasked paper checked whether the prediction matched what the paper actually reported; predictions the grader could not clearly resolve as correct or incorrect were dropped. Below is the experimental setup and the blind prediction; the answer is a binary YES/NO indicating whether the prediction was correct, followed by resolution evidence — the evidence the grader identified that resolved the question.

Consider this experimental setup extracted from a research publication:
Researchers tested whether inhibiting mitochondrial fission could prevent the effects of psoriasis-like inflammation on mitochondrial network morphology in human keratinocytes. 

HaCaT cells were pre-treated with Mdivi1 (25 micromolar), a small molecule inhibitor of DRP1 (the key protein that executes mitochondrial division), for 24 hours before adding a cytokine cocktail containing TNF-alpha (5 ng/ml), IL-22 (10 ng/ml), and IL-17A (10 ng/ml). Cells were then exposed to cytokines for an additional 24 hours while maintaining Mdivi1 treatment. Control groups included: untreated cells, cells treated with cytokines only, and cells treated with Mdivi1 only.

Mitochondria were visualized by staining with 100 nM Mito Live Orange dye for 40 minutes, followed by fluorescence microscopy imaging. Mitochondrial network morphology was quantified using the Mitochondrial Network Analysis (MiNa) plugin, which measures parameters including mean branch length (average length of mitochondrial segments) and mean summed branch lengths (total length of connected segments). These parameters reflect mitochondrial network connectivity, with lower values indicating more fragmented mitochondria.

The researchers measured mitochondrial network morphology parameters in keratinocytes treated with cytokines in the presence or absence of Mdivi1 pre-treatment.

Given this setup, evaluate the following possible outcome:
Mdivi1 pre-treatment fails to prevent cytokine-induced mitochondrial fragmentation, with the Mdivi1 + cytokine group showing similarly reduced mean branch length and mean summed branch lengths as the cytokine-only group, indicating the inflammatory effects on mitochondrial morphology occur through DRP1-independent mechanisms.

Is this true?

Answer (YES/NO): NO